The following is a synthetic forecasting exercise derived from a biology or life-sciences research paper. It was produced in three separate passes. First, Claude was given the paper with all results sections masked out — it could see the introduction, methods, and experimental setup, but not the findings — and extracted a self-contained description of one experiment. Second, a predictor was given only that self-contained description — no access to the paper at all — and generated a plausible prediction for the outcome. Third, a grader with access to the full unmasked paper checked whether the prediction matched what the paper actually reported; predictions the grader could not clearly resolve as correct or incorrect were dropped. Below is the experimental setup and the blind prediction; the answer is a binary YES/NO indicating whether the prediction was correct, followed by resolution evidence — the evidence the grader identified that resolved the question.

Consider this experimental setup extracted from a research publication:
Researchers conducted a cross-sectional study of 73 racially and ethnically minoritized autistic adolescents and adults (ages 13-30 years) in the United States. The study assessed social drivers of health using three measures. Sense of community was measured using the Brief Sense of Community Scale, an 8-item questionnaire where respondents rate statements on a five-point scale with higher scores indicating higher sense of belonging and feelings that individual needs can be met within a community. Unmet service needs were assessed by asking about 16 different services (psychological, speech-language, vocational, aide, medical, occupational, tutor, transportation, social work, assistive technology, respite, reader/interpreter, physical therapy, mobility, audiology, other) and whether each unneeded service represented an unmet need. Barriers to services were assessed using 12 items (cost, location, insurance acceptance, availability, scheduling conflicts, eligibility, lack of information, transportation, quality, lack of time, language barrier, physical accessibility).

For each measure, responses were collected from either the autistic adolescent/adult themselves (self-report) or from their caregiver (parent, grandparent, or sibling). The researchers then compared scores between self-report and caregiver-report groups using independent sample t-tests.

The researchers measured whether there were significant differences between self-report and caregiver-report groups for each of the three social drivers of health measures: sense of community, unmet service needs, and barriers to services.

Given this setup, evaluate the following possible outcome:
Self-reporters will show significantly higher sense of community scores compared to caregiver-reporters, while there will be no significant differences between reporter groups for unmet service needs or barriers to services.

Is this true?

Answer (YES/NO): NO